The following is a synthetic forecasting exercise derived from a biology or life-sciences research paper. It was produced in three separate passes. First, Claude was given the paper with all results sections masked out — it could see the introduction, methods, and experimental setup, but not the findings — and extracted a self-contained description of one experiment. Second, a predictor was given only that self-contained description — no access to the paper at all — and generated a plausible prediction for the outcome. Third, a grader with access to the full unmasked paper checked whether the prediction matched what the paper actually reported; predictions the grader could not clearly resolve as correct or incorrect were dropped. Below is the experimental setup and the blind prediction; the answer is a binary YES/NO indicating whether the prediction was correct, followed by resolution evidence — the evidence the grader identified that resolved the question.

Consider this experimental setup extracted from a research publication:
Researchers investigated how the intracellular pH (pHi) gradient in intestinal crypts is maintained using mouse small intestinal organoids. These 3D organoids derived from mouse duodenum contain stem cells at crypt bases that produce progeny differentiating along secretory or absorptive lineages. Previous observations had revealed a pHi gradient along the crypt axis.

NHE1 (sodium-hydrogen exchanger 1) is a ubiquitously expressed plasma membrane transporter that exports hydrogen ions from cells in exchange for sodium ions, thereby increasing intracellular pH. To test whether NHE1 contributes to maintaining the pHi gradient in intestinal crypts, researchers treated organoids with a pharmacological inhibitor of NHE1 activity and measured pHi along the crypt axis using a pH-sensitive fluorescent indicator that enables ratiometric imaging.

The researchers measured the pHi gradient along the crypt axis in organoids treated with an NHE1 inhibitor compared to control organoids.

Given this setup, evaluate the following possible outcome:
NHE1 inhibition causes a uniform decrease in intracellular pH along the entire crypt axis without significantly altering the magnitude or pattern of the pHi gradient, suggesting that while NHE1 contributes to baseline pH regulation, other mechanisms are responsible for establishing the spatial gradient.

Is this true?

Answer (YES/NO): NO